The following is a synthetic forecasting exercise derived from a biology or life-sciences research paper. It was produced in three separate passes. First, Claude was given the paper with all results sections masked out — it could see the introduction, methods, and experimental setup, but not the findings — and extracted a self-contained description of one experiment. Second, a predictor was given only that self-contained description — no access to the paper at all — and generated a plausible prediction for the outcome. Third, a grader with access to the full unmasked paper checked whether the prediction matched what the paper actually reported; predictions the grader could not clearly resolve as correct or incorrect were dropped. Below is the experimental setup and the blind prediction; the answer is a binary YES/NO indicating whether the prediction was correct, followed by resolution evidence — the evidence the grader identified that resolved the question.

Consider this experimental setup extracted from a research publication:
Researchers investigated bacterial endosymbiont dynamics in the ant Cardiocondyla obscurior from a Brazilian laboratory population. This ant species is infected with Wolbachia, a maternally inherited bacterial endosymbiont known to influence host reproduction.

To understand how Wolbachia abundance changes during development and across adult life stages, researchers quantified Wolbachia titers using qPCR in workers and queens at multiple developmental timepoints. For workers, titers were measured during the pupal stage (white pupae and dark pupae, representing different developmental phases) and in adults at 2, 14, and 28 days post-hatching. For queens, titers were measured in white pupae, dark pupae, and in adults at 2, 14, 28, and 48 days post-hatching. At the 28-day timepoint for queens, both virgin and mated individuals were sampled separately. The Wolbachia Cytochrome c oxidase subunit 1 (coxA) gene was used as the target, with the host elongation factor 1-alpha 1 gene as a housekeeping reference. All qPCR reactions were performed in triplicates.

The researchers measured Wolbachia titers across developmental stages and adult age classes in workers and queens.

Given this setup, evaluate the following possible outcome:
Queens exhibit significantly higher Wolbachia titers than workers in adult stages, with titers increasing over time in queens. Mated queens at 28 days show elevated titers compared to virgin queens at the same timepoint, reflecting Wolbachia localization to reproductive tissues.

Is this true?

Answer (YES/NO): NO